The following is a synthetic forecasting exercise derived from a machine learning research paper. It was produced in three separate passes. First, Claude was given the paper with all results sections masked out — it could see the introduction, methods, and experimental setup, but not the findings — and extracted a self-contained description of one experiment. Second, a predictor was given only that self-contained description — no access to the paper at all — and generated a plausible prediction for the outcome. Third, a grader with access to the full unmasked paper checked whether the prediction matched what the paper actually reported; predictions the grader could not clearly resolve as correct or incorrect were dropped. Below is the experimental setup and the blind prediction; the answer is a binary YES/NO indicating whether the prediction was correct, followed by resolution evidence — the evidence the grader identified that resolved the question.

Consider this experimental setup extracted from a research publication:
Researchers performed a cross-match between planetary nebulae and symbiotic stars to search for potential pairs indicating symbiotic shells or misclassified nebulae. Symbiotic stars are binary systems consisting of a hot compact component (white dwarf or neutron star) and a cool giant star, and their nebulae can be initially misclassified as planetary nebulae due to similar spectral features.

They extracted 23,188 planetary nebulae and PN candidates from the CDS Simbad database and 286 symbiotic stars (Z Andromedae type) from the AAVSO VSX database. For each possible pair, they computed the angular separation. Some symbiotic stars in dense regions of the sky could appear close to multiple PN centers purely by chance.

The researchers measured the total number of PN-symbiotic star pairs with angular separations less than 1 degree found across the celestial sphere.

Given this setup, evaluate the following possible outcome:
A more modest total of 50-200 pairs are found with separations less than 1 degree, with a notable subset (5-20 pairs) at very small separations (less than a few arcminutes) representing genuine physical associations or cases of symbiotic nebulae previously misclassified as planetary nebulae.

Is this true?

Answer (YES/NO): NO